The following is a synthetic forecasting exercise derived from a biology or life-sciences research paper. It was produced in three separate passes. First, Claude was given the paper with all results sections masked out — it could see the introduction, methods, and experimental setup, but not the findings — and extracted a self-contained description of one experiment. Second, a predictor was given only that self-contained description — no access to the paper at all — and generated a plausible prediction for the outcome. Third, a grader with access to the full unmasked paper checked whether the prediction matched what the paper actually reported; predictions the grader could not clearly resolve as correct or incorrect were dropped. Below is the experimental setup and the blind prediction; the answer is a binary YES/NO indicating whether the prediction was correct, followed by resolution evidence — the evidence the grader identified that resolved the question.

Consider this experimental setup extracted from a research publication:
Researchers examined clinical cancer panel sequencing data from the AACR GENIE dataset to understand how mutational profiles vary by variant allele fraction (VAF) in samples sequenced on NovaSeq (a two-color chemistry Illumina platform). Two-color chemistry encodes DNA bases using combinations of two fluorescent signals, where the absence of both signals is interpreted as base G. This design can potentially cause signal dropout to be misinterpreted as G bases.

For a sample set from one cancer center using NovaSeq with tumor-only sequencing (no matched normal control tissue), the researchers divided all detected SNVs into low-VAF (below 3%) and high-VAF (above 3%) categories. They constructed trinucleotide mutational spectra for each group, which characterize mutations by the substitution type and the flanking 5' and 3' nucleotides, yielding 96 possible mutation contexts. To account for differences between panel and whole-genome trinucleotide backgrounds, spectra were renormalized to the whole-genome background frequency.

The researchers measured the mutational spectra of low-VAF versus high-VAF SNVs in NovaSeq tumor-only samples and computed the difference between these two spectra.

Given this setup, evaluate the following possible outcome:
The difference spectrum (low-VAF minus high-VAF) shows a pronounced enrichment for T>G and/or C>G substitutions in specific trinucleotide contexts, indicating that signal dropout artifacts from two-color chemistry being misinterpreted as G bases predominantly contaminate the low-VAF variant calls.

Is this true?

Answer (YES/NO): YES